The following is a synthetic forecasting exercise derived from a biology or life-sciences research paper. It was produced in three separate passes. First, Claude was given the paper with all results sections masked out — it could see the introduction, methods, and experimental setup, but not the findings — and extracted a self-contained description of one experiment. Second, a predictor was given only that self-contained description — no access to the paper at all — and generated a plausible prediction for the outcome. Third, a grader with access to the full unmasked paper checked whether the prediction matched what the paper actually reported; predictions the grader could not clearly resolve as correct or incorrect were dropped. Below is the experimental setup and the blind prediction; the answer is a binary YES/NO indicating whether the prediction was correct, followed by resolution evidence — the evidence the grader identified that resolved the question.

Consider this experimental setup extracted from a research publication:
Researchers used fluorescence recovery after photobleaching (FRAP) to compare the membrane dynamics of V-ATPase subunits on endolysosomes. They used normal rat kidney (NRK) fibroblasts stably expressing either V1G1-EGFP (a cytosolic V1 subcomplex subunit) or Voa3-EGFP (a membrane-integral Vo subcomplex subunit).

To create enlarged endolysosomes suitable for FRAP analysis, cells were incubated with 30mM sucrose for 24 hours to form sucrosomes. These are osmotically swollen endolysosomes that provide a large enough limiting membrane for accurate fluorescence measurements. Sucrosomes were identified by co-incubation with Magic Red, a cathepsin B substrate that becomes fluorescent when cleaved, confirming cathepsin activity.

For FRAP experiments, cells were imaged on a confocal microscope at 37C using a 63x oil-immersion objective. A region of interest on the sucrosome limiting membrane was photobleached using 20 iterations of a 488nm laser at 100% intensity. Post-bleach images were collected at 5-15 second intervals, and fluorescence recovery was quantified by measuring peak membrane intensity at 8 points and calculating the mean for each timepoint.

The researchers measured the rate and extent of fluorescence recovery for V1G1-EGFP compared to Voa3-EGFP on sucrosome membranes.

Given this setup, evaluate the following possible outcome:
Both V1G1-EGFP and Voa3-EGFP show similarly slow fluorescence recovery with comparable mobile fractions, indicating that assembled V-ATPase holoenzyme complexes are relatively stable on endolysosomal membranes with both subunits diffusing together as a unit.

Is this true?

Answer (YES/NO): NO